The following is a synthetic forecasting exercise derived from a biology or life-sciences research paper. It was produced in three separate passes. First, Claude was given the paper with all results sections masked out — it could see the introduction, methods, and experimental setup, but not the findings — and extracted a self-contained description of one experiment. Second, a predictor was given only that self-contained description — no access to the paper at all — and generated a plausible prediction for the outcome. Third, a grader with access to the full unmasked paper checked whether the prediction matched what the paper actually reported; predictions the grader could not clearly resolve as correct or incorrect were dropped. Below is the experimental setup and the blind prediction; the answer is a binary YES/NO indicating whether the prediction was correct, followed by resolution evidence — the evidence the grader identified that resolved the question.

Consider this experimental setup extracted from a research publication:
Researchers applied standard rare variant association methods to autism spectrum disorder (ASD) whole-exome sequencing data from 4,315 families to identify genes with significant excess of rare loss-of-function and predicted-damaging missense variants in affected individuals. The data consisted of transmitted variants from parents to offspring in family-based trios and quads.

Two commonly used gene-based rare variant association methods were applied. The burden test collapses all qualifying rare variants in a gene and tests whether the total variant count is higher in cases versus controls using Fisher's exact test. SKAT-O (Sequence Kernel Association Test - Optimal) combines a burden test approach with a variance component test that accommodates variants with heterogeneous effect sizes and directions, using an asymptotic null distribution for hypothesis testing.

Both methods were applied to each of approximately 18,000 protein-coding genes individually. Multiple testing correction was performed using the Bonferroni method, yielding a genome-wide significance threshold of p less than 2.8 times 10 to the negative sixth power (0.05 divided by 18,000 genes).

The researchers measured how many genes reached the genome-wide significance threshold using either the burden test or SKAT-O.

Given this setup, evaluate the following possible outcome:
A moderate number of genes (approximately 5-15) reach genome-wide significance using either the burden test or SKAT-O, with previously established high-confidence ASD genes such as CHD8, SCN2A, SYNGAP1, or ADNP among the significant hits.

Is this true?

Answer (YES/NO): NO